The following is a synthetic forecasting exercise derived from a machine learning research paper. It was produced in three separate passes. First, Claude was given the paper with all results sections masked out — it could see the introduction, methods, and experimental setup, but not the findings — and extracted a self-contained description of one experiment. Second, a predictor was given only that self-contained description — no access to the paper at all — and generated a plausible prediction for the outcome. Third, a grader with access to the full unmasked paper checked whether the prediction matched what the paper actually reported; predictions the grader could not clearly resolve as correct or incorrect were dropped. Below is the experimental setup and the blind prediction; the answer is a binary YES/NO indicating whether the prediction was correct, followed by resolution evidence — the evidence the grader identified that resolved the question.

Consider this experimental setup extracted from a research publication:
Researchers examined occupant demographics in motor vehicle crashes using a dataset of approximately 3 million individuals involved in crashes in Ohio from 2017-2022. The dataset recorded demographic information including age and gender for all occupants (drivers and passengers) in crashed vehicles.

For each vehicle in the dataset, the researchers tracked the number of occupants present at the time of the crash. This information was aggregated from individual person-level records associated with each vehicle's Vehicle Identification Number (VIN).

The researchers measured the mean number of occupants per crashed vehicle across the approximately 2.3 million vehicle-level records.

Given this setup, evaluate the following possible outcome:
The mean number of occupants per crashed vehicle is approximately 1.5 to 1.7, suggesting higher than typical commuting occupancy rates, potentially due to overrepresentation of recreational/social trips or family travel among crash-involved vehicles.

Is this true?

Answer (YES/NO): NO